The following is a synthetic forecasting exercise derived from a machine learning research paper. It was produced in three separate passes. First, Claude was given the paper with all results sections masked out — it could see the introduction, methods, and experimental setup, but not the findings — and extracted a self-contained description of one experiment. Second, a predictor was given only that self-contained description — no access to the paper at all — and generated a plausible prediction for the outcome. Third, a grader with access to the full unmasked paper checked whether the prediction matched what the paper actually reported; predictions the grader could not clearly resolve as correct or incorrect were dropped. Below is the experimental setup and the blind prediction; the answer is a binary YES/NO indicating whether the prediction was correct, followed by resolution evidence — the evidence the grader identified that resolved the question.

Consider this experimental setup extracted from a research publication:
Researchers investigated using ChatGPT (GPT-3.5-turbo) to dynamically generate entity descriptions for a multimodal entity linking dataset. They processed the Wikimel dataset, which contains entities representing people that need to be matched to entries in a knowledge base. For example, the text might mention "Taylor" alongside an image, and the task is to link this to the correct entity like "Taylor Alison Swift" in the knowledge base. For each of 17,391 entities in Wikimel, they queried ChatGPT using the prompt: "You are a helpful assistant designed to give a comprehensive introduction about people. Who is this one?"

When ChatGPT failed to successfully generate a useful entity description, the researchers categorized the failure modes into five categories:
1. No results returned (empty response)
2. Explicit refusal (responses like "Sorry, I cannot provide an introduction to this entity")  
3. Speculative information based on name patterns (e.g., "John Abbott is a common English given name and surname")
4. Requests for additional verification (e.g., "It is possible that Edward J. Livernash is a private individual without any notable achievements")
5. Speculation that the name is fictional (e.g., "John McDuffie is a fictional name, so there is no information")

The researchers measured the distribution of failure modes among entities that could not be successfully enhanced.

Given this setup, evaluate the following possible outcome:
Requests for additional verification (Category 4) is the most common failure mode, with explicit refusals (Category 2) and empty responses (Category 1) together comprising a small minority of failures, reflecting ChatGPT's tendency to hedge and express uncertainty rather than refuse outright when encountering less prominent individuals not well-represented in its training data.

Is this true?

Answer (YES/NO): YES